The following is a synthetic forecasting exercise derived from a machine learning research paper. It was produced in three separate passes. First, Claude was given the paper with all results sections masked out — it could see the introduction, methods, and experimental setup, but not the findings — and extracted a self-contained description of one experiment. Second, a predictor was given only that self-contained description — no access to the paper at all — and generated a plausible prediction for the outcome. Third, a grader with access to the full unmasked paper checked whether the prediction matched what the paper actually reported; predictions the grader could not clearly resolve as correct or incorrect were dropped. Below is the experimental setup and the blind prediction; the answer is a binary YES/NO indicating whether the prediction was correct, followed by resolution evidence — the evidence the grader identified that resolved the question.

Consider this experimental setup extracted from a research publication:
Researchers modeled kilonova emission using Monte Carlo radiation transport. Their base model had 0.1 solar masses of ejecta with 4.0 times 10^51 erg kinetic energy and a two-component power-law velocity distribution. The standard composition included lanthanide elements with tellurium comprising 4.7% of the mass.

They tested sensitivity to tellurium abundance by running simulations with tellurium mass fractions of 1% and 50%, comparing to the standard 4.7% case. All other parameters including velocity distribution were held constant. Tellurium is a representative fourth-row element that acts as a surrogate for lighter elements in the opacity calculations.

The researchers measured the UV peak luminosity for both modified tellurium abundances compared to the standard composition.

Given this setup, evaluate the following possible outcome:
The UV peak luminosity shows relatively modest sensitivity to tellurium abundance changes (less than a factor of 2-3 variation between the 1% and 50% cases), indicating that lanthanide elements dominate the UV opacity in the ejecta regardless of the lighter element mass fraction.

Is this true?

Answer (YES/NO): YES